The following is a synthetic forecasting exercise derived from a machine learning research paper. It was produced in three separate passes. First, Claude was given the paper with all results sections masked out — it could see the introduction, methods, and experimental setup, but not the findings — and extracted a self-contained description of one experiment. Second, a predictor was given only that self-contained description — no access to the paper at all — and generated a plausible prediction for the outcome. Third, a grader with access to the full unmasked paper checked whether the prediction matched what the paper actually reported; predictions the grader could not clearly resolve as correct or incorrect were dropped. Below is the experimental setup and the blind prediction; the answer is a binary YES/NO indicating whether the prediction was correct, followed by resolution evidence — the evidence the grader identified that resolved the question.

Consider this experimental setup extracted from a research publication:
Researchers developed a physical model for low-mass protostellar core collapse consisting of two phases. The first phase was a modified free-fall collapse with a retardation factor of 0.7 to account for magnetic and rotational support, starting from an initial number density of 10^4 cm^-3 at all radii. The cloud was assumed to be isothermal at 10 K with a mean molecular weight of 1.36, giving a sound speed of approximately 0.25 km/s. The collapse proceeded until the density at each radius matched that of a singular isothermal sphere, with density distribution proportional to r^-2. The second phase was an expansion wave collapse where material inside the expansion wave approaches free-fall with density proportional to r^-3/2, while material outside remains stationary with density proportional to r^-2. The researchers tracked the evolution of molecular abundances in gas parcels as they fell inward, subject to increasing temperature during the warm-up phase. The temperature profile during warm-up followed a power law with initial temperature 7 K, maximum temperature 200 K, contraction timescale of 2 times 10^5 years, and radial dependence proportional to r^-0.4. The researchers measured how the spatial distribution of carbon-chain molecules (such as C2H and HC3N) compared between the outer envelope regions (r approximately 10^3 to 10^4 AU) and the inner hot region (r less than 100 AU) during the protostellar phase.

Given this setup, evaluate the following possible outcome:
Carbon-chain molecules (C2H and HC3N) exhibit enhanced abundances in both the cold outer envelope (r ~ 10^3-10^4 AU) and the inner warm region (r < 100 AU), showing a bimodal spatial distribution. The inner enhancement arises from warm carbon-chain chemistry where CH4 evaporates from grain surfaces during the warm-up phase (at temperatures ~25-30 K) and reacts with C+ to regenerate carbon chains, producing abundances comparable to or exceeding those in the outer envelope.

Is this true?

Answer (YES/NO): NO